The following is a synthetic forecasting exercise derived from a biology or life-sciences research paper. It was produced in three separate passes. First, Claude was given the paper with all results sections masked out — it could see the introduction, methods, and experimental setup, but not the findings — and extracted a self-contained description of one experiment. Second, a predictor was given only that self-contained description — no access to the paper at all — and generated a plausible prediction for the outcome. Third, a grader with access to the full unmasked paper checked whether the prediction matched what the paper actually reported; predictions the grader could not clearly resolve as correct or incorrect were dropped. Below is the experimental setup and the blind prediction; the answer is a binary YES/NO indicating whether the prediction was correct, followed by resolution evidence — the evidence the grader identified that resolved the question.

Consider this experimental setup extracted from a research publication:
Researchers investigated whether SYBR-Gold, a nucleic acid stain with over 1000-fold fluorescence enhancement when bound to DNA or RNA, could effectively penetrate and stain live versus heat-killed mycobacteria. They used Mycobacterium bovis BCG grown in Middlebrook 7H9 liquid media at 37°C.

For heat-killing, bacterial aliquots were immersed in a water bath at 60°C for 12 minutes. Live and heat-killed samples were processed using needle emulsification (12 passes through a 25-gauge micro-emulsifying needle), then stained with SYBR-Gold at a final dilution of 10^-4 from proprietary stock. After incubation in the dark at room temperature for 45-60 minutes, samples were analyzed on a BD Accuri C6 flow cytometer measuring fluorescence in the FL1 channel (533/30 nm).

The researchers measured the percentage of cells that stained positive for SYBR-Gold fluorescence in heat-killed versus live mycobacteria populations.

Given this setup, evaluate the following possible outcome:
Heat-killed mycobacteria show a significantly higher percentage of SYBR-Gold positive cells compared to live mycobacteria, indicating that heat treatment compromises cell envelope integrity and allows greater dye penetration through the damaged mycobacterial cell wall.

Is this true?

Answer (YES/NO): YES